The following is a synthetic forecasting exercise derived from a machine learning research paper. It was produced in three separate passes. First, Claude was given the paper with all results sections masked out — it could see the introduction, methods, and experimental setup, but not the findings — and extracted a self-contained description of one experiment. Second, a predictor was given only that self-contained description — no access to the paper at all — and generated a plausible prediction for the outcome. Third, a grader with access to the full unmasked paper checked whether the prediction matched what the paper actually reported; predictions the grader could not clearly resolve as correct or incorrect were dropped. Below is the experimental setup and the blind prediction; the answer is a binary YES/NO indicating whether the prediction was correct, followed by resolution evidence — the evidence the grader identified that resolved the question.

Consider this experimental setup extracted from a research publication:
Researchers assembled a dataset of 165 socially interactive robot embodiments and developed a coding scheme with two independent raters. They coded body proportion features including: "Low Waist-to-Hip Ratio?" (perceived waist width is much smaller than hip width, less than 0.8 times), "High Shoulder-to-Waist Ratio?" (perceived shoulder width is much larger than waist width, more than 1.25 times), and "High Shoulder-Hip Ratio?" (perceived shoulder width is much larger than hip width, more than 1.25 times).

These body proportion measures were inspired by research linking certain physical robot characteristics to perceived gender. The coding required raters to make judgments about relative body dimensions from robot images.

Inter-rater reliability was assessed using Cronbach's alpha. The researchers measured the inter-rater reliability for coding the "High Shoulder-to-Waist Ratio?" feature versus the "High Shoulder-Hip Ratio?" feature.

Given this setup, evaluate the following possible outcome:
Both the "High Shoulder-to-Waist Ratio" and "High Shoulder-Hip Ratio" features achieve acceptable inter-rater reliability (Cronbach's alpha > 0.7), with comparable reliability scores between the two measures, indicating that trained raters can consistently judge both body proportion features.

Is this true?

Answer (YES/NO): NO